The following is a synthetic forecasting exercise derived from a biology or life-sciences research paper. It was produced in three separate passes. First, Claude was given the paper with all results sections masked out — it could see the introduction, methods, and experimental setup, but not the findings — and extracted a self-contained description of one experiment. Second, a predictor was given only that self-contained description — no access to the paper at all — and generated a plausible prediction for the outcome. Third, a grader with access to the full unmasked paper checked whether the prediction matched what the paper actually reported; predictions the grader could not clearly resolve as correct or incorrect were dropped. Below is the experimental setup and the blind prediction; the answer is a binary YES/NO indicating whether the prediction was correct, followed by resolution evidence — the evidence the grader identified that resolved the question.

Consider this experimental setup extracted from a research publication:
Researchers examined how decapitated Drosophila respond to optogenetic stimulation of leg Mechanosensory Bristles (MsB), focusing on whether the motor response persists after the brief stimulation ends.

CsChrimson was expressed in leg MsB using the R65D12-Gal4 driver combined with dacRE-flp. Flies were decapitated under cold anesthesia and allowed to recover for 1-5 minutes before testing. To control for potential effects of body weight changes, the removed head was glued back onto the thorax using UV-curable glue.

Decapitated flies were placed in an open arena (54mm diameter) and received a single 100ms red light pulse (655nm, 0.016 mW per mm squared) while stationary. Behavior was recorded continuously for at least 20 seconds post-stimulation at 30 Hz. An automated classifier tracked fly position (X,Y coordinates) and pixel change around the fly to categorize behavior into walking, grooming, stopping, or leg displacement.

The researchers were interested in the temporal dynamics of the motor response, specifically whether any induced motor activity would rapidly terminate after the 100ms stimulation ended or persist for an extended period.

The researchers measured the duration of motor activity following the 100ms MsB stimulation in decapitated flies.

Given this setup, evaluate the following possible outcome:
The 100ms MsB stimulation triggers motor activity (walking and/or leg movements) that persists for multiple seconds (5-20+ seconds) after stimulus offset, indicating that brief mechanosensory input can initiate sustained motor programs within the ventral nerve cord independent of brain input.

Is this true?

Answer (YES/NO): NO